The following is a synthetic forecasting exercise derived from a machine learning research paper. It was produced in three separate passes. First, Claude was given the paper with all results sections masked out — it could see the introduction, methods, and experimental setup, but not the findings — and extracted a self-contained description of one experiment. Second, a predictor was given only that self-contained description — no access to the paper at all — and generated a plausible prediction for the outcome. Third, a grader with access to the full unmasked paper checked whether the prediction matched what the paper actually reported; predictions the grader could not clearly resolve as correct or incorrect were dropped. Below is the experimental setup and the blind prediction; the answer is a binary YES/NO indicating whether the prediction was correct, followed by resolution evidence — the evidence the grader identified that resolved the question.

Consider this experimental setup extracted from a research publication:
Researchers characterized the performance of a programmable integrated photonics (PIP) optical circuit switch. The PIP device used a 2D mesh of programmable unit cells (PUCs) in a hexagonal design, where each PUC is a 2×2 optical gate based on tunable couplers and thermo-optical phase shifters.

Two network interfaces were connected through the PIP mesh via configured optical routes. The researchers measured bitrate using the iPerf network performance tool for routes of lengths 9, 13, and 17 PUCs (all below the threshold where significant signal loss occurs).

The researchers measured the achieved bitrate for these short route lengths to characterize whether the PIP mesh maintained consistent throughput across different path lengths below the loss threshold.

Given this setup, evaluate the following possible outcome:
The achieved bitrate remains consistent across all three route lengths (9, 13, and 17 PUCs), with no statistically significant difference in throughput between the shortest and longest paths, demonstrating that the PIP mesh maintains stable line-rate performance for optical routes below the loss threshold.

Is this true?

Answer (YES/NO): YES